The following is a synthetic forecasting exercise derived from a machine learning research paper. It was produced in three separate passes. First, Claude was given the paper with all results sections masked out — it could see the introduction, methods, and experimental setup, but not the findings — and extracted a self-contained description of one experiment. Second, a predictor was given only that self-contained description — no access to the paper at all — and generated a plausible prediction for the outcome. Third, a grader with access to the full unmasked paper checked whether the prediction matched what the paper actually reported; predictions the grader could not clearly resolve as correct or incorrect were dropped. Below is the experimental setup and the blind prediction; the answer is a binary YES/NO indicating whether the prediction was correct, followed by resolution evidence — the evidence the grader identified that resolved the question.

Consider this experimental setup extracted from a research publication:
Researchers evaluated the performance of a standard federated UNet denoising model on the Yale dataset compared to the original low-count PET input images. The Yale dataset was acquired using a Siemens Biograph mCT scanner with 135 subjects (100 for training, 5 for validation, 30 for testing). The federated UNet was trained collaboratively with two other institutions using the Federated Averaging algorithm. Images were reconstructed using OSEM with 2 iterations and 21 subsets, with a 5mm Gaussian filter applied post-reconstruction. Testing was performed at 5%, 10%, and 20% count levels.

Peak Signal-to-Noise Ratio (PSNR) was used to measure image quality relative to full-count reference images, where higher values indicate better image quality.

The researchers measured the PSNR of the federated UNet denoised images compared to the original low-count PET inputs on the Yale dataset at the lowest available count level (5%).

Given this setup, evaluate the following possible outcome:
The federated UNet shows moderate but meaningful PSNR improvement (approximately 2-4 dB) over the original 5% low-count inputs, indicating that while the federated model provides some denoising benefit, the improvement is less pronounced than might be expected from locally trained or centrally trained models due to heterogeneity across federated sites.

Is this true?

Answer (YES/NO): NO